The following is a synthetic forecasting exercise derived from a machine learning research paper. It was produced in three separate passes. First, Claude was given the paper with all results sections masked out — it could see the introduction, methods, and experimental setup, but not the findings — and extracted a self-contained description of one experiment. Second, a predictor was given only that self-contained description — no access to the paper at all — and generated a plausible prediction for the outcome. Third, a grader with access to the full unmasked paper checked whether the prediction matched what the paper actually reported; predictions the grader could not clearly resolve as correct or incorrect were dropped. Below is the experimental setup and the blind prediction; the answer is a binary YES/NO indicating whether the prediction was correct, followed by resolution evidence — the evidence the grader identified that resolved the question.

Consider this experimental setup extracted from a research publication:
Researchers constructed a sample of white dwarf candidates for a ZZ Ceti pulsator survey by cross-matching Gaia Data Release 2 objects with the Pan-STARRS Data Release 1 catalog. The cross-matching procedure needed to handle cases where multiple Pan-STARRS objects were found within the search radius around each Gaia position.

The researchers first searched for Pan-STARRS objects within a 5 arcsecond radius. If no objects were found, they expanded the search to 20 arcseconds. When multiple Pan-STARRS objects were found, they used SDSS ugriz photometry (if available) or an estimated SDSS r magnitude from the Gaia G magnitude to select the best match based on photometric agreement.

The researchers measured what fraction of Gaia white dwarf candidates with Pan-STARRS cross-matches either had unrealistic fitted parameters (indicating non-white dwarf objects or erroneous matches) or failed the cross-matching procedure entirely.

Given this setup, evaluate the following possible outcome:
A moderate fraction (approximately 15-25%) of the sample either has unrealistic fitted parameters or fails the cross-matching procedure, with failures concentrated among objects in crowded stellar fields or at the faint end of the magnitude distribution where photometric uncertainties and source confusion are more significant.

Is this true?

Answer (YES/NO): NO